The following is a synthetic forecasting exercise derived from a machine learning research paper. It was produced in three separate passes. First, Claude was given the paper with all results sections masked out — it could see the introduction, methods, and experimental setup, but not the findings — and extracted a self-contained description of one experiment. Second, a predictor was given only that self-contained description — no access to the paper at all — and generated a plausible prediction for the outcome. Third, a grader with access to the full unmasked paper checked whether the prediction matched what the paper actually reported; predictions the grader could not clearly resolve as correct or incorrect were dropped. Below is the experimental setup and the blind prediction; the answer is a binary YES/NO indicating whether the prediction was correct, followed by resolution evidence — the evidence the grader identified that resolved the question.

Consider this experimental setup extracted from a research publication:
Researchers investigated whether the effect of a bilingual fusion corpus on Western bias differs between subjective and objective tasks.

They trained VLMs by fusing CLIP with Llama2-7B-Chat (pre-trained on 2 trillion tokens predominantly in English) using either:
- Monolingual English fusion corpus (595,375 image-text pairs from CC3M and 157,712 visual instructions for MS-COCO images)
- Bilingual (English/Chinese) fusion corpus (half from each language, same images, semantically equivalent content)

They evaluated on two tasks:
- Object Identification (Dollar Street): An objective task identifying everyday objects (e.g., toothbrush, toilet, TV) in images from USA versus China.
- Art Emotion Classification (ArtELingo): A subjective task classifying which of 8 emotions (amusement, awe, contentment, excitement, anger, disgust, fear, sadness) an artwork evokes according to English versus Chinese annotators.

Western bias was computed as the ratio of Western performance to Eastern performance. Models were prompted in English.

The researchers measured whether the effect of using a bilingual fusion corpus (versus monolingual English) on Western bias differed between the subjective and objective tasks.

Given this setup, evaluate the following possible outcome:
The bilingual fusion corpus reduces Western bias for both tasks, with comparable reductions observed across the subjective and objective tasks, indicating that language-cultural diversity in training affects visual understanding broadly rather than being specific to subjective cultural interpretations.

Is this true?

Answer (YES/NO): NO